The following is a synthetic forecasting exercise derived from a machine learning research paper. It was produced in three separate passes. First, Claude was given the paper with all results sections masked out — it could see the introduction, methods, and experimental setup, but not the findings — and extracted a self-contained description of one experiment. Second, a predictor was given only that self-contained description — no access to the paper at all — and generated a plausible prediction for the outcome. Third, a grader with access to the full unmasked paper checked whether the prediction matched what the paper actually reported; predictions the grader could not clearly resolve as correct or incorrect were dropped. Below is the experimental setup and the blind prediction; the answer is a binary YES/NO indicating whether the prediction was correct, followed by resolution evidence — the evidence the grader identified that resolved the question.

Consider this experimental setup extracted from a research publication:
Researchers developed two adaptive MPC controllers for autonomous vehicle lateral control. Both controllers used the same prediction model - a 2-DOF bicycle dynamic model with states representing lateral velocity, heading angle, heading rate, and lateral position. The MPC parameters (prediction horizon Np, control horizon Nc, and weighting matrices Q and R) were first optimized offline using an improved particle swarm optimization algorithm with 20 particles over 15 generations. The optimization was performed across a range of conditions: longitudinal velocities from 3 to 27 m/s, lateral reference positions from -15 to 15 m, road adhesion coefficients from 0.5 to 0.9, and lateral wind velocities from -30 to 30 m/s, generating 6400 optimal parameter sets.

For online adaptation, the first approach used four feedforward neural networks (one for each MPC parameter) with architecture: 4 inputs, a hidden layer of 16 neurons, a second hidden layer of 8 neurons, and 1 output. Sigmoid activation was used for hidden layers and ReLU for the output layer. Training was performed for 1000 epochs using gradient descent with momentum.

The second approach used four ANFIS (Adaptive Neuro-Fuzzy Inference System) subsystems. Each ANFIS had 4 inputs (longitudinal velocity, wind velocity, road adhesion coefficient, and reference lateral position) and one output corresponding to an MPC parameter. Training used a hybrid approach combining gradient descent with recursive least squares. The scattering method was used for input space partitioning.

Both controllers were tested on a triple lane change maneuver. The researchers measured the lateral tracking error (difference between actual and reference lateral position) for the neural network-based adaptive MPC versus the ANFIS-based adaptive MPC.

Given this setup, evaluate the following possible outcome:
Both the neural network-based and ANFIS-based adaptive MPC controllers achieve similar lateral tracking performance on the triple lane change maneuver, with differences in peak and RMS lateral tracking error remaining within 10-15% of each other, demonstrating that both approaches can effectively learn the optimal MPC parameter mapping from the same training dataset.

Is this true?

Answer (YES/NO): NO